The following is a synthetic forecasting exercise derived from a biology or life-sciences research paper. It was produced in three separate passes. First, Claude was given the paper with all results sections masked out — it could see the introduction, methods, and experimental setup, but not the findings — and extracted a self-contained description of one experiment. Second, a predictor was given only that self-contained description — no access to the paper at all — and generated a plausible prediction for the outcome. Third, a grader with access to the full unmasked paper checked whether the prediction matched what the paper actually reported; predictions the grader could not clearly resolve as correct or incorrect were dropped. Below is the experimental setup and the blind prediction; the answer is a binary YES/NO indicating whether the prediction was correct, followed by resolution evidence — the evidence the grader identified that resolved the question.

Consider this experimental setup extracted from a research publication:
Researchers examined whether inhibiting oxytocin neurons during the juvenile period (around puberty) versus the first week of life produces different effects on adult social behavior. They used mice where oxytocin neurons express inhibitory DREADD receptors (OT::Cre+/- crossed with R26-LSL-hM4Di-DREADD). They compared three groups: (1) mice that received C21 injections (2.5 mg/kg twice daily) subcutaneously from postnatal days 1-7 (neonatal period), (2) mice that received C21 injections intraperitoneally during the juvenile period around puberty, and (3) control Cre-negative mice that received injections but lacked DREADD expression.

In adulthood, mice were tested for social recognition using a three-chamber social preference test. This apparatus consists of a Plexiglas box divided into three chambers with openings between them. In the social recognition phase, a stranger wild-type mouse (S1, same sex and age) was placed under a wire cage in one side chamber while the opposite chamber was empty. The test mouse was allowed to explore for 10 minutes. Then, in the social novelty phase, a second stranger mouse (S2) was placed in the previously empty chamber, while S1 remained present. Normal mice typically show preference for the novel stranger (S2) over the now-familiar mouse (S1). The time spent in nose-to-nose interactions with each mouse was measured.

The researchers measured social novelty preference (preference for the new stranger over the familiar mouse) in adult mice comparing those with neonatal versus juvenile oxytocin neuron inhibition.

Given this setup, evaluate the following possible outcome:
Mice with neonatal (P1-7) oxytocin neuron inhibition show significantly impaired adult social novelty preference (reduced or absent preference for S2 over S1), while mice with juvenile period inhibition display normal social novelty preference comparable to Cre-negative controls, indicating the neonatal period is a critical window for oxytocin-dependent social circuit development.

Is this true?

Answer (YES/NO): NO